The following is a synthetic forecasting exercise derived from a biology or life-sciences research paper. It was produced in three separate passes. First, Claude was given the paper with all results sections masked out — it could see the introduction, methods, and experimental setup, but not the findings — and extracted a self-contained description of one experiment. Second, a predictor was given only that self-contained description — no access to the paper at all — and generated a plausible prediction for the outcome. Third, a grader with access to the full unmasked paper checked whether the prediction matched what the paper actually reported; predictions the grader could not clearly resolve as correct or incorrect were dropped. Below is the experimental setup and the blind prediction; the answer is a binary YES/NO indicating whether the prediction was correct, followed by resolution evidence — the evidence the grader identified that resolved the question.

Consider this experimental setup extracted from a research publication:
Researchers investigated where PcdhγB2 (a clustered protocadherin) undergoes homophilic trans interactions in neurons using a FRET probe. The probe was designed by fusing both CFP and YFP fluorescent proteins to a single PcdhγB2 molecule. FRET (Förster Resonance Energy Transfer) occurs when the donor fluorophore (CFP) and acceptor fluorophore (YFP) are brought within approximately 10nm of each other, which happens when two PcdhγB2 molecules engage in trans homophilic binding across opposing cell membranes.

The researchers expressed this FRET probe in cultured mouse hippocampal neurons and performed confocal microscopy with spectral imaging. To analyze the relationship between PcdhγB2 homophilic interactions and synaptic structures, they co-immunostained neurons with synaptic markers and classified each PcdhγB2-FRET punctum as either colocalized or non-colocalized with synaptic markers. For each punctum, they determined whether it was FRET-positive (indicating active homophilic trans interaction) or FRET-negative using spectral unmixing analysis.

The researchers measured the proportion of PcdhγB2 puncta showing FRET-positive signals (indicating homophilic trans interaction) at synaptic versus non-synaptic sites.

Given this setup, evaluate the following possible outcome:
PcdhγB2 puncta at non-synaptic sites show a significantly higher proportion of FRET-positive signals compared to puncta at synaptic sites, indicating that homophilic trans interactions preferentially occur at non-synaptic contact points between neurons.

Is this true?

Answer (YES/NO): YES